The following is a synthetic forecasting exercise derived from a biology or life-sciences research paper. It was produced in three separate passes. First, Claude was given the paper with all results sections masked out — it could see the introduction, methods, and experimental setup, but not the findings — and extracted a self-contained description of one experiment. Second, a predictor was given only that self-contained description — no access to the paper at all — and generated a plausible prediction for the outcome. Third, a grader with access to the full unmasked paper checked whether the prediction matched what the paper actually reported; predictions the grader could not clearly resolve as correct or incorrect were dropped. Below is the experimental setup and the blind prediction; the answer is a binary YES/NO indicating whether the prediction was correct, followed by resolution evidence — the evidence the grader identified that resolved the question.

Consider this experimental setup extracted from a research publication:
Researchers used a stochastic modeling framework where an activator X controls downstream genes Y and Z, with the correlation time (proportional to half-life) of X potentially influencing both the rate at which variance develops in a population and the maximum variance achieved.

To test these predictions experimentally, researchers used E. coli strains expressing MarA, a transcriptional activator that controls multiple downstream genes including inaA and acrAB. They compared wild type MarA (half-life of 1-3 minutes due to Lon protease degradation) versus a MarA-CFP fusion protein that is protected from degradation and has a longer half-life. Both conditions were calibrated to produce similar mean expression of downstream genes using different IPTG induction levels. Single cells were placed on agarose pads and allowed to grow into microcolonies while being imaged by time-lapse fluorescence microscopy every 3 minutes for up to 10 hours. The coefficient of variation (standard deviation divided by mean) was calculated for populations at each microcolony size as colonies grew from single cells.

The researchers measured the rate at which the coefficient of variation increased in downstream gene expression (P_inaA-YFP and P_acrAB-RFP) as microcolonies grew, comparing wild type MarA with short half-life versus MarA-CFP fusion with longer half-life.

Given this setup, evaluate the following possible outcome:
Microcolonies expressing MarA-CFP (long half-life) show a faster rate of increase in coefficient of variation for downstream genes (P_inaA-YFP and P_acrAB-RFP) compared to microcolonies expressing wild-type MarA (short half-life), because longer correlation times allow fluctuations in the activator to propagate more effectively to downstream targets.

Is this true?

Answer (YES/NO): NO